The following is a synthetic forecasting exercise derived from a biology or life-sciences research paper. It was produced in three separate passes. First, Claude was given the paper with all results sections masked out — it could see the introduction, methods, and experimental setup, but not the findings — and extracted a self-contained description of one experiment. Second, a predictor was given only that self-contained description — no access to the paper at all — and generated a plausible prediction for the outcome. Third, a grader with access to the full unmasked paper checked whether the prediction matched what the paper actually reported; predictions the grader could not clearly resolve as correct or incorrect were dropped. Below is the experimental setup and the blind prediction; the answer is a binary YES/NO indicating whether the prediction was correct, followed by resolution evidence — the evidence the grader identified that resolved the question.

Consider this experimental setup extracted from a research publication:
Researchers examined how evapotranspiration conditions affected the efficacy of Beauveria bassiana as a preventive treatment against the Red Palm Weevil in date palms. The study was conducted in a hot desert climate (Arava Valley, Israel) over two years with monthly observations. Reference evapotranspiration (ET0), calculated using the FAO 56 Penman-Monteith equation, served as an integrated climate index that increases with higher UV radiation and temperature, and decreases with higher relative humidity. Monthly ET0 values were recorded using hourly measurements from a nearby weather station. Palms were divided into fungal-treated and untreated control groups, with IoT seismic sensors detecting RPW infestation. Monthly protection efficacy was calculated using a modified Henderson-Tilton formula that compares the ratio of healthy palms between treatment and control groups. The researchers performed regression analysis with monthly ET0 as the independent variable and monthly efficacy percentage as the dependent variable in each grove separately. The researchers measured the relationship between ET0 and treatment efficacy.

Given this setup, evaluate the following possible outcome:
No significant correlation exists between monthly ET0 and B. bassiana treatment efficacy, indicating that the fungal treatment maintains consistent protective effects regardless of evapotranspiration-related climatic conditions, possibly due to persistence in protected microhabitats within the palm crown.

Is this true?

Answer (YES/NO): NO